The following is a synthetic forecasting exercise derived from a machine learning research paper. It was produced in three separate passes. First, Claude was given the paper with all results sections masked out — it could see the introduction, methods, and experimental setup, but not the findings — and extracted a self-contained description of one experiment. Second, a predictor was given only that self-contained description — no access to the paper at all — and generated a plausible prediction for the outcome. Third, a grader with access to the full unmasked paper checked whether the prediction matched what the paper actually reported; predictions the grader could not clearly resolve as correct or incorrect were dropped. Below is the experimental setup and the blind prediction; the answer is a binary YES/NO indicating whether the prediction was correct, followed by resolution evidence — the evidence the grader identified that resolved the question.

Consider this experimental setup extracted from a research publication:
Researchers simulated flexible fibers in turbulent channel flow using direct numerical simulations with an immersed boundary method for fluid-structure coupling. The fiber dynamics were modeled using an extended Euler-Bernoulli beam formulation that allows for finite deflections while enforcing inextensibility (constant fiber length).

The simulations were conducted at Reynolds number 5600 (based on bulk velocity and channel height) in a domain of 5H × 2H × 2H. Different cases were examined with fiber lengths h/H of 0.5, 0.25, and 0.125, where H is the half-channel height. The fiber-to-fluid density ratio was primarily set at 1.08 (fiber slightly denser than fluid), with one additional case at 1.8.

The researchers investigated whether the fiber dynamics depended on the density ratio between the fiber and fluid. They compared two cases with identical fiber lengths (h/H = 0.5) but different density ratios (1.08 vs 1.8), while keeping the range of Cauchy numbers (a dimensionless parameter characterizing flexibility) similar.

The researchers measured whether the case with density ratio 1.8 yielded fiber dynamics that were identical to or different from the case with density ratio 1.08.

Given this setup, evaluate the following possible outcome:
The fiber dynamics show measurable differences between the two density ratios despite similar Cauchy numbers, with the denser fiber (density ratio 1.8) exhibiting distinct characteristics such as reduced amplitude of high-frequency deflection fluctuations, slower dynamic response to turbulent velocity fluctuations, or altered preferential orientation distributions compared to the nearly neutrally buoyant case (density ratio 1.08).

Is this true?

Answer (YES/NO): NO